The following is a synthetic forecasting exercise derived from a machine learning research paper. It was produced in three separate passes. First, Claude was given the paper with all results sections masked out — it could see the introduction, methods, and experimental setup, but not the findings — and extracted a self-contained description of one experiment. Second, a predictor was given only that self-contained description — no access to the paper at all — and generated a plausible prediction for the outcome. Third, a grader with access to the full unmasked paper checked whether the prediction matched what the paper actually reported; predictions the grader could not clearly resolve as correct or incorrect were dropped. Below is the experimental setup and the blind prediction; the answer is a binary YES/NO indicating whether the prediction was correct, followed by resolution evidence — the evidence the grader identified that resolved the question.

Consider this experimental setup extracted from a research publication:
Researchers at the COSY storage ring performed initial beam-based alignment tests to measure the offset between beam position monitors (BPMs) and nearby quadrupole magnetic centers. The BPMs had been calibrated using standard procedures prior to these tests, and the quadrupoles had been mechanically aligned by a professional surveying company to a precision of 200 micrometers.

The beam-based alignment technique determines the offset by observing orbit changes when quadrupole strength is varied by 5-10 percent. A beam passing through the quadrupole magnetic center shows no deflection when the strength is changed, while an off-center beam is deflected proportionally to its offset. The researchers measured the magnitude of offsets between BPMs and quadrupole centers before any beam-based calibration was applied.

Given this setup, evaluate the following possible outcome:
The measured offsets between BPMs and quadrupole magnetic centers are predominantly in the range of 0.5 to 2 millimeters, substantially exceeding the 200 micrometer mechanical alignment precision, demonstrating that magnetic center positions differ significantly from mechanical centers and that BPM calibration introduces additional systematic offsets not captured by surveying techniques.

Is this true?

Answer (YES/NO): NO